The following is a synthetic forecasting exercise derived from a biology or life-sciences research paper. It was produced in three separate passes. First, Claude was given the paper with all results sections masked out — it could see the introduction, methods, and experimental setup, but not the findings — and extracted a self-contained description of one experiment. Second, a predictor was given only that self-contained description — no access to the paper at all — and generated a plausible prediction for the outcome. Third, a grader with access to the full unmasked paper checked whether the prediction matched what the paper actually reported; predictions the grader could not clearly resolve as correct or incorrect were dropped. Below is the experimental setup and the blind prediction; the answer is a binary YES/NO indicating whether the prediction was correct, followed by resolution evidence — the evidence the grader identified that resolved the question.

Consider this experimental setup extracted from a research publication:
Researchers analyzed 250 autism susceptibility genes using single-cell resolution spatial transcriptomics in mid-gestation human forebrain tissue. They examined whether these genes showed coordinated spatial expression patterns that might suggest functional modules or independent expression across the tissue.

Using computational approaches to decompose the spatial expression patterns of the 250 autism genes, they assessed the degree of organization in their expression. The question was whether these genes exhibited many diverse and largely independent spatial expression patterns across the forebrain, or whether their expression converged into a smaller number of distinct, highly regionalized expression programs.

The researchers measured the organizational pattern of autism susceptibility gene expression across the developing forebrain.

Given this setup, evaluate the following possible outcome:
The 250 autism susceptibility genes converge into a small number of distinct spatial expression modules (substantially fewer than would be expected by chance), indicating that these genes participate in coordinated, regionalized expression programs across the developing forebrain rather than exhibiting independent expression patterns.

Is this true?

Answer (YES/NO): YES